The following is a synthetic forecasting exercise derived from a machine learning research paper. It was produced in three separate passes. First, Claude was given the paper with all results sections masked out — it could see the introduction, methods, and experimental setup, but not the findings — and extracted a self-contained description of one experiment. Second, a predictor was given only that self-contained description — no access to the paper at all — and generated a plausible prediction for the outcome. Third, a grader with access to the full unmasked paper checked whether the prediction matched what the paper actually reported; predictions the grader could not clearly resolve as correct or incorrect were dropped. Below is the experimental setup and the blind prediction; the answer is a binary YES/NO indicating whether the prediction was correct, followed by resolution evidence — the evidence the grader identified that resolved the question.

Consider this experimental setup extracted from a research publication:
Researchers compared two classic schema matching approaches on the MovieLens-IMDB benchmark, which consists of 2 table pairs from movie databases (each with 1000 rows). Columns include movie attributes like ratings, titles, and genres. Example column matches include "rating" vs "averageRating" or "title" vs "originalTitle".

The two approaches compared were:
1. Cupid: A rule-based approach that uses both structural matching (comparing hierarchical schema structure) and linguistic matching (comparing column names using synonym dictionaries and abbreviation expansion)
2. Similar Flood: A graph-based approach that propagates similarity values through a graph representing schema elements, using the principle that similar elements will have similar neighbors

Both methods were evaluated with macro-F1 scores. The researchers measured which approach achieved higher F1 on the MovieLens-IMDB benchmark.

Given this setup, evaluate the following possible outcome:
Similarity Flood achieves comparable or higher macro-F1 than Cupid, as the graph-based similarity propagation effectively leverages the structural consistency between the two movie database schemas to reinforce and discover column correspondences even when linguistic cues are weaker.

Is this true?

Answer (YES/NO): NO